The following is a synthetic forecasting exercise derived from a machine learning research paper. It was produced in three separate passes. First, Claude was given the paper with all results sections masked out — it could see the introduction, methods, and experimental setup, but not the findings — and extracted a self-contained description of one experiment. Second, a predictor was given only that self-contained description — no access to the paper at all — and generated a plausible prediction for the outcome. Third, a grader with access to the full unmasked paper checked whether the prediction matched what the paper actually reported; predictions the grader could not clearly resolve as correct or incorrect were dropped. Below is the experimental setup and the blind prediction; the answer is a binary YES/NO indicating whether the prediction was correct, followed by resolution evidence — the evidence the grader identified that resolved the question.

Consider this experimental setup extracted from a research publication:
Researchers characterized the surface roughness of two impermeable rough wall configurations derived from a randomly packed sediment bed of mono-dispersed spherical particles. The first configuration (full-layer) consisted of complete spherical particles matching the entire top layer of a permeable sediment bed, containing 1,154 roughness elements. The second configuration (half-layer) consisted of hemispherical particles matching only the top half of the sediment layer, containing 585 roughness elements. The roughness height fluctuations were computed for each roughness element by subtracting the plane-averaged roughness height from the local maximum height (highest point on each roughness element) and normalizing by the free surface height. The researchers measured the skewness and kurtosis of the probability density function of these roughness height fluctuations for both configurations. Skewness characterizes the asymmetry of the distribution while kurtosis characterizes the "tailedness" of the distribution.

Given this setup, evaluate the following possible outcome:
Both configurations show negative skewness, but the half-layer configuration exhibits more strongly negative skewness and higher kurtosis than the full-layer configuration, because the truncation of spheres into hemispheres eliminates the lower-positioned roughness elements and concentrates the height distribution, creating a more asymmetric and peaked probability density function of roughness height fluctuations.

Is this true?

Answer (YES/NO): NO